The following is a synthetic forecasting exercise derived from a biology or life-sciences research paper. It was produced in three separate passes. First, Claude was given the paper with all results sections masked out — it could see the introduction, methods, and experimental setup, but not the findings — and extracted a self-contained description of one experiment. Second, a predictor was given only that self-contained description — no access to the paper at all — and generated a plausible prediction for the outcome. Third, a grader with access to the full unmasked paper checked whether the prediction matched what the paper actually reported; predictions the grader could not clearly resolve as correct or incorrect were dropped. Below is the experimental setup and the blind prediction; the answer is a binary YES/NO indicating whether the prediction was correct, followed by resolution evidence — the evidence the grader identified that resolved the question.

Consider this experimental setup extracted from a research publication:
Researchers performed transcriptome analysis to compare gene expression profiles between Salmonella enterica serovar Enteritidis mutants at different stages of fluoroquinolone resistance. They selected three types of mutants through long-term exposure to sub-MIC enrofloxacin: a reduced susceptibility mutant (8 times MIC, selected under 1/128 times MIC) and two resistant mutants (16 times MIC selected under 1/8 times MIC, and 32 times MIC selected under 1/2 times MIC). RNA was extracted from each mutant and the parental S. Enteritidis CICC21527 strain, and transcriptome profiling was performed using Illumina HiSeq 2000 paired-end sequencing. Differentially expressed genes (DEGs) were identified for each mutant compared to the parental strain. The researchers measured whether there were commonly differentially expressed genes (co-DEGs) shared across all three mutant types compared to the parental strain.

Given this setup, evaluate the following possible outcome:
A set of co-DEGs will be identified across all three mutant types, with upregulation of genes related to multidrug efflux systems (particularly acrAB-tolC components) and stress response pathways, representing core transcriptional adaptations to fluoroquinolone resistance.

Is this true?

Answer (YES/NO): YES